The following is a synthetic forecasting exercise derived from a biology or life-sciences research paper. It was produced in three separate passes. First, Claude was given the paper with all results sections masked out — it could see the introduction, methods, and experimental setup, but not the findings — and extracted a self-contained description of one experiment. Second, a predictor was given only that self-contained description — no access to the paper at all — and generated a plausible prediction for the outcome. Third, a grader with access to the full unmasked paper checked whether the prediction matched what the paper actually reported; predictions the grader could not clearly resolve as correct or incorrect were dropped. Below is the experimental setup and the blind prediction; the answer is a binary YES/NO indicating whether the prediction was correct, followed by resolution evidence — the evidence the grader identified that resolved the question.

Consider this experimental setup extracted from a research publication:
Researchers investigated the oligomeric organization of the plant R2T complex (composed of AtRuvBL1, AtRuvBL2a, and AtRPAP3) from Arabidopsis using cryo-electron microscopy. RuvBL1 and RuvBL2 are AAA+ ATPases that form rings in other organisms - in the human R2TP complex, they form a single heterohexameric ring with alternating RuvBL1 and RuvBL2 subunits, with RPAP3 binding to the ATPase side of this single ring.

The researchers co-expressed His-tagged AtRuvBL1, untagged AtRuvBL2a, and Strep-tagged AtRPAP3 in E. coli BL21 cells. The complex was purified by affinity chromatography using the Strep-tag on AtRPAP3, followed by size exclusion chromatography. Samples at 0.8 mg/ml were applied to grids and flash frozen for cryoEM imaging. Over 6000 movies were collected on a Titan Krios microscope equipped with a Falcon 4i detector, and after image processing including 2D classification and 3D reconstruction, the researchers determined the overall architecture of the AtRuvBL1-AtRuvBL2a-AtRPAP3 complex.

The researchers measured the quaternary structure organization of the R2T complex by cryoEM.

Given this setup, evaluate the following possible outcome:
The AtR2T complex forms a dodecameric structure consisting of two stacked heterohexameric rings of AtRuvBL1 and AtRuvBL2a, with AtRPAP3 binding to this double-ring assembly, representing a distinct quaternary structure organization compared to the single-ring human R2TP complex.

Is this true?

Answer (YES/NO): YES